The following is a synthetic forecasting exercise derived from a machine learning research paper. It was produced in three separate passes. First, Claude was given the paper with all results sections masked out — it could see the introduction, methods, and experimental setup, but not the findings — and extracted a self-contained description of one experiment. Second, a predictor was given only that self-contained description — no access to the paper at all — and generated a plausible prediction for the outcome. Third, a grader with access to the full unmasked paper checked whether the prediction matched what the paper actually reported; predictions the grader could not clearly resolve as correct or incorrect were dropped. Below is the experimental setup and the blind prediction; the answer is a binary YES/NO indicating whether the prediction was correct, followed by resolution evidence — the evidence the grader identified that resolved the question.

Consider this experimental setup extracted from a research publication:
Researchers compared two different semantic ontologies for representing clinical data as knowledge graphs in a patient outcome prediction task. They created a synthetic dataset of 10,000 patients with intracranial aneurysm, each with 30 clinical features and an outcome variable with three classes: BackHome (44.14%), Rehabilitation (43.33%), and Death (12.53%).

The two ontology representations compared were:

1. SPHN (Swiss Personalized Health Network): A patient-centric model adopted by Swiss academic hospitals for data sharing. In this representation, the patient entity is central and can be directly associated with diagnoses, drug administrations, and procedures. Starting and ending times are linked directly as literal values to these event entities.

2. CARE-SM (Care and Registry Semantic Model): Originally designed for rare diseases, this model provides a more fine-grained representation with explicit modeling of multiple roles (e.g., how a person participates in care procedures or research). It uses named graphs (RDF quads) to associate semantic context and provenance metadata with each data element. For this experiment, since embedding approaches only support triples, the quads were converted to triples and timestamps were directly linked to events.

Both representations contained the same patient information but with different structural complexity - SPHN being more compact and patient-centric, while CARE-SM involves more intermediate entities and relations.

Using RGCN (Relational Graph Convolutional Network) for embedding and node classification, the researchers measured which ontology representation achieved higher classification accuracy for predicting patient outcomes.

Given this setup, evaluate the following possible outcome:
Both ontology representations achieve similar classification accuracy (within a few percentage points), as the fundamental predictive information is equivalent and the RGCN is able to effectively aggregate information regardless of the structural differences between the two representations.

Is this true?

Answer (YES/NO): NO